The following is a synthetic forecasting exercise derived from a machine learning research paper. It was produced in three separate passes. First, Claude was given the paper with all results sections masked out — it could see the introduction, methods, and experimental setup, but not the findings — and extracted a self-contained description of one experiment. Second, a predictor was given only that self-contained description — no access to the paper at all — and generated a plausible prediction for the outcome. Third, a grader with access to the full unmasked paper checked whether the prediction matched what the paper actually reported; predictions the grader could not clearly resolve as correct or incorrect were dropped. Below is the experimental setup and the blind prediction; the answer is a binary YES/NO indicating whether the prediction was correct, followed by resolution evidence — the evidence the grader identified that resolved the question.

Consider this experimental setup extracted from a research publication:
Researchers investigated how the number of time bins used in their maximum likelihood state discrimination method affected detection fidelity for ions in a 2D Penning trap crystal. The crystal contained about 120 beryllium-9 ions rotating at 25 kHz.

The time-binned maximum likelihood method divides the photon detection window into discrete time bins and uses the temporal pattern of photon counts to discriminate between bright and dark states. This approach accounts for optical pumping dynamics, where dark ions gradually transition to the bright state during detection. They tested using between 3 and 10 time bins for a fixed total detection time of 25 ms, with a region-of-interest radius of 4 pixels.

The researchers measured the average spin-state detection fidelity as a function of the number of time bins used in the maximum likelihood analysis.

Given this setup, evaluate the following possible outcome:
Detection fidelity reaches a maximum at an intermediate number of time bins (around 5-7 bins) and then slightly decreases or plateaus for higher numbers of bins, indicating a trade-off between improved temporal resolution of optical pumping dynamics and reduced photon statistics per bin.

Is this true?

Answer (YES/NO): NO